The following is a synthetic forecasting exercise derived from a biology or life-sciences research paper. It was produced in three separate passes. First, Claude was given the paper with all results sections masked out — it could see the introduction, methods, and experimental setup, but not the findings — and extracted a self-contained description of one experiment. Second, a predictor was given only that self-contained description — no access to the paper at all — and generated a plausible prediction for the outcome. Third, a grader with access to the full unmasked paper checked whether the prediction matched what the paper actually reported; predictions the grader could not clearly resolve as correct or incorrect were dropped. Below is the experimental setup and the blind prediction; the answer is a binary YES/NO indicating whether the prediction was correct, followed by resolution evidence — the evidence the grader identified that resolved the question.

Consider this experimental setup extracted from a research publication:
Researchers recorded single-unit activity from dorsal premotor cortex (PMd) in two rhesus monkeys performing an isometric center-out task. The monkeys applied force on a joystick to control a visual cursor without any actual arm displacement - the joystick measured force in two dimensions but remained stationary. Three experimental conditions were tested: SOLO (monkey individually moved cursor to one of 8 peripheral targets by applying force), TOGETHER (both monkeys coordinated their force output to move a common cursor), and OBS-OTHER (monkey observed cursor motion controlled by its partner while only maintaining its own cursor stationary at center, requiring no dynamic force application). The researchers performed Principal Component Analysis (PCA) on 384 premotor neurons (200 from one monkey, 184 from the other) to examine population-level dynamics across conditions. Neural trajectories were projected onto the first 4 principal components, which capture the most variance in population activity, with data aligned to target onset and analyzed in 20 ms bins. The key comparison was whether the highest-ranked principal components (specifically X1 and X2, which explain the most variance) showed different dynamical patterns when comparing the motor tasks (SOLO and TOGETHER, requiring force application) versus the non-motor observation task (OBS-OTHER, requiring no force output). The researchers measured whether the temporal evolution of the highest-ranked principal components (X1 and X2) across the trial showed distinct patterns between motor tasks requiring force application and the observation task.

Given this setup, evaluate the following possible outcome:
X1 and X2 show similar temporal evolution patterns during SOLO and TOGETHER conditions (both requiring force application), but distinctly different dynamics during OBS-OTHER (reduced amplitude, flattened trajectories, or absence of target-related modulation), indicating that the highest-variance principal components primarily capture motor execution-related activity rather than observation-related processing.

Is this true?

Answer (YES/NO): NO